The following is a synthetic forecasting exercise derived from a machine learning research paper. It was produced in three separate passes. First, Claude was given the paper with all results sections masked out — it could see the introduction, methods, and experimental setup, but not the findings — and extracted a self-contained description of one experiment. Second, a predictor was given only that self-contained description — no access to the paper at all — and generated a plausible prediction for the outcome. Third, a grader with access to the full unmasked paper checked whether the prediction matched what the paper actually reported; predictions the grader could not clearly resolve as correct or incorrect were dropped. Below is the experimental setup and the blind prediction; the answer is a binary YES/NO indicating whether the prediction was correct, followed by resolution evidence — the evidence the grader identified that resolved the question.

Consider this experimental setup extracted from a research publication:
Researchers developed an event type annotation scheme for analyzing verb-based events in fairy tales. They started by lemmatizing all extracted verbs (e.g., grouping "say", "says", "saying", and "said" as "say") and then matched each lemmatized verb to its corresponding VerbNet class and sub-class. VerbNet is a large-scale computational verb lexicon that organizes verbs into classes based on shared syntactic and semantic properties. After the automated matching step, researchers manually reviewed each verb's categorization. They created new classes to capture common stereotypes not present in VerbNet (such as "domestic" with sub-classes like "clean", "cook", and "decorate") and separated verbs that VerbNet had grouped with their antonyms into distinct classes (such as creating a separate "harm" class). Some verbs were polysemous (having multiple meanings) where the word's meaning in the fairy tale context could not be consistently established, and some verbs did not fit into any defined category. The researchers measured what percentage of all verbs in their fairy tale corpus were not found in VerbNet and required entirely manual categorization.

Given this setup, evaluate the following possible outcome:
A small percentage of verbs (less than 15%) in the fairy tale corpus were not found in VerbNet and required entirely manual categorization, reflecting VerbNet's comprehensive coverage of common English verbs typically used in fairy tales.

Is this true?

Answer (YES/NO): NO